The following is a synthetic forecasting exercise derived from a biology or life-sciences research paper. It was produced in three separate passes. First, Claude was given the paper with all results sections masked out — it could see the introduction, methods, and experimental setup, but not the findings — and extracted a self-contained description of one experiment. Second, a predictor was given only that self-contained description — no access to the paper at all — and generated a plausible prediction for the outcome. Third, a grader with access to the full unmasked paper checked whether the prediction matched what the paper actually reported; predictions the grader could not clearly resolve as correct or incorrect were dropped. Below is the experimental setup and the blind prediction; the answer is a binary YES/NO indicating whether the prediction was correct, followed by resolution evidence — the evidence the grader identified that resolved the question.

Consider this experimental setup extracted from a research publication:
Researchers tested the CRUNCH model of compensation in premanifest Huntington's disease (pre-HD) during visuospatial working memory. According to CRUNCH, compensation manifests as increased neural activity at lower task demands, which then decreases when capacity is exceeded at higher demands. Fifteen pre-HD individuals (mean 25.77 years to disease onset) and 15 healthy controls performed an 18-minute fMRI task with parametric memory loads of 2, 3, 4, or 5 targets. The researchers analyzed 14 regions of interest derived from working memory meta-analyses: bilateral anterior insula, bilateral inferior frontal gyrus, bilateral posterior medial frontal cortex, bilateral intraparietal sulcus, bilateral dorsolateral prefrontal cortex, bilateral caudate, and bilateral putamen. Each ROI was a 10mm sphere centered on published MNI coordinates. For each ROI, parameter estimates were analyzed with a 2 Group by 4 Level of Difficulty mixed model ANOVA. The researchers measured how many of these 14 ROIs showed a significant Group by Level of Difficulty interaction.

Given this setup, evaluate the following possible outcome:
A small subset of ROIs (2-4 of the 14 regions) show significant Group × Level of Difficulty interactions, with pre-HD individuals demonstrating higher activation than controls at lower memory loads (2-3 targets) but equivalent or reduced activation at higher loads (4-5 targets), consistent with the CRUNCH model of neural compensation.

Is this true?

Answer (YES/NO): NO